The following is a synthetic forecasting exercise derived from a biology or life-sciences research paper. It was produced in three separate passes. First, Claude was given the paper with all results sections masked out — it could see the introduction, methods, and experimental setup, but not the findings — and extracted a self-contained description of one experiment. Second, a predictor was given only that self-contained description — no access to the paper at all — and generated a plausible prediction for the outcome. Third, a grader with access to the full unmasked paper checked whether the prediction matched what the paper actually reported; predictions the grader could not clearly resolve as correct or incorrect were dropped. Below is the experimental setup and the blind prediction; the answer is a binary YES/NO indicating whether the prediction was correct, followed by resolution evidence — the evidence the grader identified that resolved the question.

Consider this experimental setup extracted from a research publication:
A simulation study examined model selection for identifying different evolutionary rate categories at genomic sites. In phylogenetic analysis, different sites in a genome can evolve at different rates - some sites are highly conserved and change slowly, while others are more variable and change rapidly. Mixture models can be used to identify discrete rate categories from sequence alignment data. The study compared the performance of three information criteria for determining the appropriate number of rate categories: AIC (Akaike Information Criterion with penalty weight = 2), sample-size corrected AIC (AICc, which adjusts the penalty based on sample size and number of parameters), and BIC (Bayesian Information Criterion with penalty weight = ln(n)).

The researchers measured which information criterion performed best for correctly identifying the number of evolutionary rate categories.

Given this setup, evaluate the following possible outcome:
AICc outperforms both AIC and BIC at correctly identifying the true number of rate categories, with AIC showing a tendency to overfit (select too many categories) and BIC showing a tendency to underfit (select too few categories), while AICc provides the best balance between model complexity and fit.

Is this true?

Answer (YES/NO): NO